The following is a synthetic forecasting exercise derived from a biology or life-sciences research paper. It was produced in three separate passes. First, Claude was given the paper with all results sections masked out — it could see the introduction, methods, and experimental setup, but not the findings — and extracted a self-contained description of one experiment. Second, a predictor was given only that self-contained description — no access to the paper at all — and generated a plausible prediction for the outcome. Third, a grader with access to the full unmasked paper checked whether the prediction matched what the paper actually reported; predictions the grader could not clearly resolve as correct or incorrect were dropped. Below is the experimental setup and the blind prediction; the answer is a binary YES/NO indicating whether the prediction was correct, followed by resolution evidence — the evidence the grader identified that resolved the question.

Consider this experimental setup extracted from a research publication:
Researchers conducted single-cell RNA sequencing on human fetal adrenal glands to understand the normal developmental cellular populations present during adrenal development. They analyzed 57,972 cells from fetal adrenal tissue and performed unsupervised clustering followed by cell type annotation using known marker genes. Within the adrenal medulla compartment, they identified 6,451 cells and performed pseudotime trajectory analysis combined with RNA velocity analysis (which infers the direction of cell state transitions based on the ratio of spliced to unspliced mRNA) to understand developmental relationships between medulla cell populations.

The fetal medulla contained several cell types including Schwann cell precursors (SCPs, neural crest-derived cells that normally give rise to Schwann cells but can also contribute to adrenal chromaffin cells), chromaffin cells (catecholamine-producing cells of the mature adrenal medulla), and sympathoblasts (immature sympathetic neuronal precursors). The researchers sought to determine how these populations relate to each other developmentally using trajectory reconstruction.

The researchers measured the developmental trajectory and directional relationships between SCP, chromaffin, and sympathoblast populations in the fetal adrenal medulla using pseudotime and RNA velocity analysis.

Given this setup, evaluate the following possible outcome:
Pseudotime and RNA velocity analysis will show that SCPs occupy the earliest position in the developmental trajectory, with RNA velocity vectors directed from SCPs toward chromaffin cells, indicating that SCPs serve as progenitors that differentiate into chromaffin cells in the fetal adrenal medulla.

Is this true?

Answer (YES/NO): NO